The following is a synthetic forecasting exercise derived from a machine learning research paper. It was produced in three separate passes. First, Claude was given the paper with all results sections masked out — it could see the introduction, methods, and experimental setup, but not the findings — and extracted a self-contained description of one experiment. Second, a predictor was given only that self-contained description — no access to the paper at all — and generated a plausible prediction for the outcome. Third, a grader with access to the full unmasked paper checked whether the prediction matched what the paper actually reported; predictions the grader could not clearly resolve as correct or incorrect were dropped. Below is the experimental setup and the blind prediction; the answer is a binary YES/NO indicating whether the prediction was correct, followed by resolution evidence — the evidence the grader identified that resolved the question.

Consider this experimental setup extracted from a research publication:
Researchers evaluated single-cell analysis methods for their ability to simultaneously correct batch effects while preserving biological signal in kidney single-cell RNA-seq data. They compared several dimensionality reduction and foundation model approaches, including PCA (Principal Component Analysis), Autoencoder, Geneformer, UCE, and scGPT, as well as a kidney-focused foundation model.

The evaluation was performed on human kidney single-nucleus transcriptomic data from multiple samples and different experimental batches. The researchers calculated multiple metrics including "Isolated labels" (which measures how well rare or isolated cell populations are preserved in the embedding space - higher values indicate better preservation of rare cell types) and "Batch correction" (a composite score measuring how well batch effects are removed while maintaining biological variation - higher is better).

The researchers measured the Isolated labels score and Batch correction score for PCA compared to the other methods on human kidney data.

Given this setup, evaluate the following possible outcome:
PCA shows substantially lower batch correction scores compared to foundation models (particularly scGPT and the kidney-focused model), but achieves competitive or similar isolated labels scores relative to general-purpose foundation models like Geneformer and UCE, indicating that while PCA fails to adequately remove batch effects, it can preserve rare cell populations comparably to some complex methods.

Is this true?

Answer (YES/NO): NO